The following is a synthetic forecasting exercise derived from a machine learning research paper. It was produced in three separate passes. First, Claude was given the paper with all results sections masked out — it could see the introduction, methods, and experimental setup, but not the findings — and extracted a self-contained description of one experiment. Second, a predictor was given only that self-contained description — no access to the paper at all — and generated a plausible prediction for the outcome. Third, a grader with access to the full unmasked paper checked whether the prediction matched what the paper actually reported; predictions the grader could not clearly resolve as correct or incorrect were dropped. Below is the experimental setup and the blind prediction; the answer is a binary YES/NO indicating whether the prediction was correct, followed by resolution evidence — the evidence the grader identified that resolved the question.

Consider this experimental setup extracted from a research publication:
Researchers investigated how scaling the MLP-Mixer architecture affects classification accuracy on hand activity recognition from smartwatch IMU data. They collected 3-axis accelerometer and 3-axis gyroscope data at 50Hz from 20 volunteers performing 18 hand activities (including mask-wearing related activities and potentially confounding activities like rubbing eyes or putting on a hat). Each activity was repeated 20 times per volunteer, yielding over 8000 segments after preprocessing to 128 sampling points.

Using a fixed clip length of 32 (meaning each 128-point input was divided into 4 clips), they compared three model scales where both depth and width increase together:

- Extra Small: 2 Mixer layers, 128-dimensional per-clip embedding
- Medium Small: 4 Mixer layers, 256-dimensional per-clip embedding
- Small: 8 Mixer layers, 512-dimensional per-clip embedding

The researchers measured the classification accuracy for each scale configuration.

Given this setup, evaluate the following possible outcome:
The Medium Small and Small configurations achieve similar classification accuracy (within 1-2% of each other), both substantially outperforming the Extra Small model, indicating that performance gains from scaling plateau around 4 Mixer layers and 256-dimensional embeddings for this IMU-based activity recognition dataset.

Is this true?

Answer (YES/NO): YES